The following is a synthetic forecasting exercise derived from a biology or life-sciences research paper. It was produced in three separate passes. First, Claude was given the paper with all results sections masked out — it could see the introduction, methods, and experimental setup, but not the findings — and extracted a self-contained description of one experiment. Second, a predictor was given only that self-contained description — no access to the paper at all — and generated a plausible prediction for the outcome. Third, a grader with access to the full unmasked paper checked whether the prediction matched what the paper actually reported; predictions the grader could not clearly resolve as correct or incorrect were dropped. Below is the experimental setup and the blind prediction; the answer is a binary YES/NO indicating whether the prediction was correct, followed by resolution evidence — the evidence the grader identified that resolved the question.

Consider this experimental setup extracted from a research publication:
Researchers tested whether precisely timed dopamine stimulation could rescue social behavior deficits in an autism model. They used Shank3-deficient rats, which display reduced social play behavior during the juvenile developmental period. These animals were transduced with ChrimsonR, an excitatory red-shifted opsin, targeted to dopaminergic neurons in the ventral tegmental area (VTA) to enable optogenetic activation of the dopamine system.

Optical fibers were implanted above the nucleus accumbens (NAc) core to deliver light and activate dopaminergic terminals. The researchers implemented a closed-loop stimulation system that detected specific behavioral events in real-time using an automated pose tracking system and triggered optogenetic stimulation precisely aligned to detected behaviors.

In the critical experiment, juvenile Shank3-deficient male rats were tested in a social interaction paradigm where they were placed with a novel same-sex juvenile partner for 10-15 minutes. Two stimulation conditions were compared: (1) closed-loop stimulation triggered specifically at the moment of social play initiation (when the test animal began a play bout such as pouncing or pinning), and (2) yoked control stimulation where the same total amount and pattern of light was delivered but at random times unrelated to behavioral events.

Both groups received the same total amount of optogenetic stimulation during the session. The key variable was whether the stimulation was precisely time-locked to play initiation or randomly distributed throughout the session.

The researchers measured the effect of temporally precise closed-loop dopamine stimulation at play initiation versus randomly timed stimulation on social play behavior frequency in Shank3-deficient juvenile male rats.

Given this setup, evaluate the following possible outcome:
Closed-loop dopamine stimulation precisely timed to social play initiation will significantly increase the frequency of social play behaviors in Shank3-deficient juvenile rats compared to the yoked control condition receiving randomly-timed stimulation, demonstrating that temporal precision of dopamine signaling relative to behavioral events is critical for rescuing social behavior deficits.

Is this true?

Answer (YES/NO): YES